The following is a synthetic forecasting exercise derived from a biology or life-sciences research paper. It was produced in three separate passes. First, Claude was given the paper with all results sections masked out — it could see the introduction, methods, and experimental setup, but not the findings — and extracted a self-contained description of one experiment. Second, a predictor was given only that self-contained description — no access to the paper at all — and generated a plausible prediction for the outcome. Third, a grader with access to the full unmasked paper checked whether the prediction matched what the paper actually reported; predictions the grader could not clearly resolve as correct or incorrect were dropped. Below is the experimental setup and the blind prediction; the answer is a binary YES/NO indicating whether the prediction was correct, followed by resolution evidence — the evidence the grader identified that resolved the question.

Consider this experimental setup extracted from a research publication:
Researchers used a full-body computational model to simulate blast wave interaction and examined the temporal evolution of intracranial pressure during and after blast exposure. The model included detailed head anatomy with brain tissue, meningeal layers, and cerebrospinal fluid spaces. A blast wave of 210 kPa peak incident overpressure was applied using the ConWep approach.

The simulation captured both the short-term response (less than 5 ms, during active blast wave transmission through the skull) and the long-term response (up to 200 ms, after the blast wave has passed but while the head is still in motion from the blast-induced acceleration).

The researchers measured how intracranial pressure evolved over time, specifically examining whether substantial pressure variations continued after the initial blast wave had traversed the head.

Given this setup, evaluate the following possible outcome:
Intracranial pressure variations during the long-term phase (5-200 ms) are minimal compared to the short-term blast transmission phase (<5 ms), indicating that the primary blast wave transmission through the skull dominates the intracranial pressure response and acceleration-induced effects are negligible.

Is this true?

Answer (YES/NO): NO